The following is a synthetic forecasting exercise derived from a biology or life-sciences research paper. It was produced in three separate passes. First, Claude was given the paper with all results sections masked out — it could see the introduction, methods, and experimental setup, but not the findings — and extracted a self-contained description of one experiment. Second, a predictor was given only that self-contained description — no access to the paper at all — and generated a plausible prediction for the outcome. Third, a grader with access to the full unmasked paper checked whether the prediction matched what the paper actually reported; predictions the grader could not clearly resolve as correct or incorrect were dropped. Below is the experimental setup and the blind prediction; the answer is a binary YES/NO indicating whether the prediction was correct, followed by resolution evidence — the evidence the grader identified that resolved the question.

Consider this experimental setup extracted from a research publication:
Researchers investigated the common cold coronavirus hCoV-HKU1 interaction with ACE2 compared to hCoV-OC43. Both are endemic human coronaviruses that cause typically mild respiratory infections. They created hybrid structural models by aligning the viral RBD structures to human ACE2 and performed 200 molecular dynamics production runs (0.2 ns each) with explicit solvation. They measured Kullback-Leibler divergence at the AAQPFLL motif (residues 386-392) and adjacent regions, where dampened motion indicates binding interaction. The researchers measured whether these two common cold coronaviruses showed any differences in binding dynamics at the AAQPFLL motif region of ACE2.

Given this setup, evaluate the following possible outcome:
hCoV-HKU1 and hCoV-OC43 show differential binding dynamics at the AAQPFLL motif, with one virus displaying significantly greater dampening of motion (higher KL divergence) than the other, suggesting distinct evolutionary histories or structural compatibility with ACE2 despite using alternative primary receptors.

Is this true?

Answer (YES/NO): NO